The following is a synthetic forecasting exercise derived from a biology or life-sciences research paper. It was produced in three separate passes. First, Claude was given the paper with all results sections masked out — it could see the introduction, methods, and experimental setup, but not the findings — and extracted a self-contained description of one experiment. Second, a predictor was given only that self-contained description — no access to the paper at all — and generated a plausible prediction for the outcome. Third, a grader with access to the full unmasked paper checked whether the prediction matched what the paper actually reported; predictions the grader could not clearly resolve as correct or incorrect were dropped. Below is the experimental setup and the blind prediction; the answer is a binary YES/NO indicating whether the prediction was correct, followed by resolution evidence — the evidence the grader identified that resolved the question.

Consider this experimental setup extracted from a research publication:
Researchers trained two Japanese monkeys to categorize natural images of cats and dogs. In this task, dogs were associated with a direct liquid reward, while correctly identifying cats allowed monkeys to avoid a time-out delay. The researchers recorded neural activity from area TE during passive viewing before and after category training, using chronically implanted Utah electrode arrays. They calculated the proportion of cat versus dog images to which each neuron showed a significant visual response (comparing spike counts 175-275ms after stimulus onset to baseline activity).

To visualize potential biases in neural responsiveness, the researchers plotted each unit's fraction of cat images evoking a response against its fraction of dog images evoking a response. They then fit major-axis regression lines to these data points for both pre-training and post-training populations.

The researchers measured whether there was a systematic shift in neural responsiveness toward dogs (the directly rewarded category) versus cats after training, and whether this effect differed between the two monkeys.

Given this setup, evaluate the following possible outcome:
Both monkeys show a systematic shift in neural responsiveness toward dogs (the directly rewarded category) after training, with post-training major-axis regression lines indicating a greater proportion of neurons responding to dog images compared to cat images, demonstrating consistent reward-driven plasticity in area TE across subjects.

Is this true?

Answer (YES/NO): NO